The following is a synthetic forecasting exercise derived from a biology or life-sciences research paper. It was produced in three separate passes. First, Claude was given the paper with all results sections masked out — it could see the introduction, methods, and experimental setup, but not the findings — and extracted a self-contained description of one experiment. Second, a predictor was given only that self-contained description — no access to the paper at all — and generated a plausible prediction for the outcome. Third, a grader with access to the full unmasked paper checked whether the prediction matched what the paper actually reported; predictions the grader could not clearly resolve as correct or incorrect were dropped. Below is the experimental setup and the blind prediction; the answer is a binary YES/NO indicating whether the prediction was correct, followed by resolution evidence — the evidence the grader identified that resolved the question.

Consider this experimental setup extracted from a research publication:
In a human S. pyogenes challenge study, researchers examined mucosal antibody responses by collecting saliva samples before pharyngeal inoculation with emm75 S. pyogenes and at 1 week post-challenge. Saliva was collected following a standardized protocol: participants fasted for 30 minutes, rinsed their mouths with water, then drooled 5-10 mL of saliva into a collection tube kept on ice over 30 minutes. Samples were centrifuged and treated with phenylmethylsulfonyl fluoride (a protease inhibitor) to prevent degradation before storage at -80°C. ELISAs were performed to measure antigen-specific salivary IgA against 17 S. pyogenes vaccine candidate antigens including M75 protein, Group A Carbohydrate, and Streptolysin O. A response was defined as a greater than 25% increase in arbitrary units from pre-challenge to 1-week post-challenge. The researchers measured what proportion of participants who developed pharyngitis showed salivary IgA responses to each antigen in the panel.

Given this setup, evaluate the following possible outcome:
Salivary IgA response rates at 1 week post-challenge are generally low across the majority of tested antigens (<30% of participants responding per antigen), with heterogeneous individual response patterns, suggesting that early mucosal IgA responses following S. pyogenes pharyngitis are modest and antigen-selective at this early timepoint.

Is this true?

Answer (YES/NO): YES